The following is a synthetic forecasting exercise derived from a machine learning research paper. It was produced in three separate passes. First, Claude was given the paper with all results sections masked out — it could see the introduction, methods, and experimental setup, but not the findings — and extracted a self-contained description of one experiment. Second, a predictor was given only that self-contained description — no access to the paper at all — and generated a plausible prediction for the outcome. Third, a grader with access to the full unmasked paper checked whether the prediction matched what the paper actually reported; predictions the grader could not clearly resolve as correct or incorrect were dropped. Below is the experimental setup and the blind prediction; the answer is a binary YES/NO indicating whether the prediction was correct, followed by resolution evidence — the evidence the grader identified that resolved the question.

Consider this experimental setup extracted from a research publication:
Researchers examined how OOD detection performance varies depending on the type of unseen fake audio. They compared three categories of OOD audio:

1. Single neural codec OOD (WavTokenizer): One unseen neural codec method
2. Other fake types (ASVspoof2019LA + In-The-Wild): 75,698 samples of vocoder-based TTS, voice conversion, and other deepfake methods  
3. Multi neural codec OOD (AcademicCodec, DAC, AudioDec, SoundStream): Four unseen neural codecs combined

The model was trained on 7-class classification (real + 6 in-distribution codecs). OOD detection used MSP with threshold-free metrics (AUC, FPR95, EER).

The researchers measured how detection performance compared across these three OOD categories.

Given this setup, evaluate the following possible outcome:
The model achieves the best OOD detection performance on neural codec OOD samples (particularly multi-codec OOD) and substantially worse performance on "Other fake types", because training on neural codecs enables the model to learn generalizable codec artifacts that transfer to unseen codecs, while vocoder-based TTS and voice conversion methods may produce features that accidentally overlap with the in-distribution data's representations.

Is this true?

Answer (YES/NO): NO